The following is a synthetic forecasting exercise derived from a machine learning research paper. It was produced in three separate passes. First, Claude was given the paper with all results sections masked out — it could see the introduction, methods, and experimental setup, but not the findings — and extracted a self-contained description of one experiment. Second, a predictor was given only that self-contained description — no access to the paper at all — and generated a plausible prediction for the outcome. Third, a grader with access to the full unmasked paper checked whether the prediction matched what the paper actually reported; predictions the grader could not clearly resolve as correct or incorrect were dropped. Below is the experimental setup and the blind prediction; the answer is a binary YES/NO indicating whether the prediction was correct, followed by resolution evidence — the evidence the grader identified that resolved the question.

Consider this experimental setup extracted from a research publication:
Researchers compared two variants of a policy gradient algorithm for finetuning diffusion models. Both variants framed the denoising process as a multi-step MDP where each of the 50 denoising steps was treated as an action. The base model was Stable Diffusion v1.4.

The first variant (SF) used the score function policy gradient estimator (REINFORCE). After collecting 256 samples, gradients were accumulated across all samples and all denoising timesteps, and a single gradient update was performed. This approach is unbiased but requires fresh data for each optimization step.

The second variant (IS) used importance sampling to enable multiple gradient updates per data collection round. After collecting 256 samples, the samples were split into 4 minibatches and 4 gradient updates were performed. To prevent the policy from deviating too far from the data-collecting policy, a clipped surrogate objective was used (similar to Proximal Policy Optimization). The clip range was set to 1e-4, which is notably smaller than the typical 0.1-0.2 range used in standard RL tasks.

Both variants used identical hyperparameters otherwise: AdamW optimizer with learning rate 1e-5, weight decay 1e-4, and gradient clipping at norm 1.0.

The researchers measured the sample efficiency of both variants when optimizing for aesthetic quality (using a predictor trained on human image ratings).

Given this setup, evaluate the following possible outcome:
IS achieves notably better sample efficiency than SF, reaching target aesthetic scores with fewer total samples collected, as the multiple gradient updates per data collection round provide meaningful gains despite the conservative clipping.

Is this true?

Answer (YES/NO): NO